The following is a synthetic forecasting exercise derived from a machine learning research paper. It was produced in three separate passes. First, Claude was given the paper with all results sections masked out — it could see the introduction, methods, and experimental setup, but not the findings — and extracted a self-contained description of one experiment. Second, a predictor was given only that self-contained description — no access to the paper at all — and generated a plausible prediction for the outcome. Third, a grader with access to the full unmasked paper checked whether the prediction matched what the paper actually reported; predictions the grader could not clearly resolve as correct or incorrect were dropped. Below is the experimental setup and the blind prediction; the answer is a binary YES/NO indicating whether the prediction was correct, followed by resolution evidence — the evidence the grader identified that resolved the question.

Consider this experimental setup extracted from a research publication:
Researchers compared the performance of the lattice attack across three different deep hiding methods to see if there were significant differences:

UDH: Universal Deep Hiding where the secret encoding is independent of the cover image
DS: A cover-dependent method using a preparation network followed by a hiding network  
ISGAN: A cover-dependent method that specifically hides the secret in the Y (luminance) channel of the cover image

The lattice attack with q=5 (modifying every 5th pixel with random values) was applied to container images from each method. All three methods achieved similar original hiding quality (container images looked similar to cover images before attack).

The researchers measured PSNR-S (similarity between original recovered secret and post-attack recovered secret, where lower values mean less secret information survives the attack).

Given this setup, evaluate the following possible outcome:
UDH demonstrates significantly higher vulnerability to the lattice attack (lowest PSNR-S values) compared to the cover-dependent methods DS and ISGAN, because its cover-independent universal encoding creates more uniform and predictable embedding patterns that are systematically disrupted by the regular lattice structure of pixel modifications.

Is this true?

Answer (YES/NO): NO